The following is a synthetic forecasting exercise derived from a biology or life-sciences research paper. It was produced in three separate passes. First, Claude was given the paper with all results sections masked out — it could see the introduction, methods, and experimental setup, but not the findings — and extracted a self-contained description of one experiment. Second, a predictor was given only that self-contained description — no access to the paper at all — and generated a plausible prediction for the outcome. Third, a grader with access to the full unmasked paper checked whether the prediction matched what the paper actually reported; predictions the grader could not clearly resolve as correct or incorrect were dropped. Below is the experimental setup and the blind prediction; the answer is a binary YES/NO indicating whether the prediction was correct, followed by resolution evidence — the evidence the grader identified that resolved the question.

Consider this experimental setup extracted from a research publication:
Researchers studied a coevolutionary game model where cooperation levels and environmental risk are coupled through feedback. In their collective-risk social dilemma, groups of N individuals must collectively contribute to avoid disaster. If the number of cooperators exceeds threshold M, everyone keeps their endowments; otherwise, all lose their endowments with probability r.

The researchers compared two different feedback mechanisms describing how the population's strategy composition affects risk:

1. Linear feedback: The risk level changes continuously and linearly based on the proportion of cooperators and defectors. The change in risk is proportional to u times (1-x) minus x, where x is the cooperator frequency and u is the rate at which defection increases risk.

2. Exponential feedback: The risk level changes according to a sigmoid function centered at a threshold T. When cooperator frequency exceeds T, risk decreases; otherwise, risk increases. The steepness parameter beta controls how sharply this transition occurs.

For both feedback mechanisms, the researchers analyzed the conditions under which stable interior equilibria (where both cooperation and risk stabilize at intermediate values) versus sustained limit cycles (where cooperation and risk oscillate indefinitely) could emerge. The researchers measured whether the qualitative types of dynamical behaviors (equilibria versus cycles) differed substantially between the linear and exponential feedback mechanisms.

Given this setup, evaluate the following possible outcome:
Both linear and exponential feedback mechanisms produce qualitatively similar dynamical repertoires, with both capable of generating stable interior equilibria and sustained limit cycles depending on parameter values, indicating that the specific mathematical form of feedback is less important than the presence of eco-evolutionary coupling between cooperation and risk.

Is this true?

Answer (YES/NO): YES